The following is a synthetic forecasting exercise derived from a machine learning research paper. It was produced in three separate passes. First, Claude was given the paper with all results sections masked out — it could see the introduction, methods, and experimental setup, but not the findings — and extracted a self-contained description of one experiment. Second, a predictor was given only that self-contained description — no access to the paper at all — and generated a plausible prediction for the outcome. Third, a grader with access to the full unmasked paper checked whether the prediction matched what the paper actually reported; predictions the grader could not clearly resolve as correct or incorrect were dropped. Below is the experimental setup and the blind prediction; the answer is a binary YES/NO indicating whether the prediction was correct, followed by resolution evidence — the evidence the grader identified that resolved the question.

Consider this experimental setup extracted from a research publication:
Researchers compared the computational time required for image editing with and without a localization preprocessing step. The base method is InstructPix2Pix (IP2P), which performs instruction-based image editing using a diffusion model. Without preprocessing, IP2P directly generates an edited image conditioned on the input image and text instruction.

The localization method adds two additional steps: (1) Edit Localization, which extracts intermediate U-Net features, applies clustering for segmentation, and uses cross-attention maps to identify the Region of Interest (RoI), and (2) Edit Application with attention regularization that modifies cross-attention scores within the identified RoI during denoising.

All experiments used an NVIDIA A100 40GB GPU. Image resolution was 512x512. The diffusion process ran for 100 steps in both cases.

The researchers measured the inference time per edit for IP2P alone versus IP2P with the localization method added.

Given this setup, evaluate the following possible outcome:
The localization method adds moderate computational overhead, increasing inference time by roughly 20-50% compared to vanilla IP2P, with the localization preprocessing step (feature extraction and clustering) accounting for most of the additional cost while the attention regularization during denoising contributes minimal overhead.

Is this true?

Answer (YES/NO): NO